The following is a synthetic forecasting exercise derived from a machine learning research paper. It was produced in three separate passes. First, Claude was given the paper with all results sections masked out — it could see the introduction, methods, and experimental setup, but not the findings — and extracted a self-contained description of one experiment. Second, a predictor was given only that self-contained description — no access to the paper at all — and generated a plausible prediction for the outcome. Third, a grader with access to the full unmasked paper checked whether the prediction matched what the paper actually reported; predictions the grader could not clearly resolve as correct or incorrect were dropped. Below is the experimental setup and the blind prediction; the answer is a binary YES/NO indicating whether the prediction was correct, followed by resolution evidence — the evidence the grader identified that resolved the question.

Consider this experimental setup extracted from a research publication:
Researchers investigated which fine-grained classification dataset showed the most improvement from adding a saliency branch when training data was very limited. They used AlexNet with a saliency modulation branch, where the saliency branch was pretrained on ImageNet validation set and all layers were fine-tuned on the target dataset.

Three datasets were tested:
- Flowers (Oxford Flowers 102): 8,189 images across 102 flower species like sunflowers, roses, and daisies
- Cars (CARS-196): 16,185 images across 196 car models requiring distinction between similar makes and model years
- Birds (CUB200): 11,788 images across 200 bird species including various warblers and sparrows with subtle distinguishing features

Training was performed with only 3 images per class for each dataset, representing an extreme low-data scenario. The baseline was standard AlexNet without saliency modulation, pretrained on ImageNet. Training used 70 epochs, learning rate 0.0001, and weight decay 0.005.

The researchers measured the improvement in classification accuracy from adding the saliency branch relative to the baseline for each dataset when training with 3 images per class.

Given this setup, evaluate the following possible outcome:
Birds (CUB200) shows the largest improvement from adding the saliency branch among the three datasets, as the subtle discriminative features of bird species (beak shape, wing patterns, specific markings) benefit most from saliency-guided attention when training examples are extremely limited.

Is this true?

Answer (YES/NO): NO